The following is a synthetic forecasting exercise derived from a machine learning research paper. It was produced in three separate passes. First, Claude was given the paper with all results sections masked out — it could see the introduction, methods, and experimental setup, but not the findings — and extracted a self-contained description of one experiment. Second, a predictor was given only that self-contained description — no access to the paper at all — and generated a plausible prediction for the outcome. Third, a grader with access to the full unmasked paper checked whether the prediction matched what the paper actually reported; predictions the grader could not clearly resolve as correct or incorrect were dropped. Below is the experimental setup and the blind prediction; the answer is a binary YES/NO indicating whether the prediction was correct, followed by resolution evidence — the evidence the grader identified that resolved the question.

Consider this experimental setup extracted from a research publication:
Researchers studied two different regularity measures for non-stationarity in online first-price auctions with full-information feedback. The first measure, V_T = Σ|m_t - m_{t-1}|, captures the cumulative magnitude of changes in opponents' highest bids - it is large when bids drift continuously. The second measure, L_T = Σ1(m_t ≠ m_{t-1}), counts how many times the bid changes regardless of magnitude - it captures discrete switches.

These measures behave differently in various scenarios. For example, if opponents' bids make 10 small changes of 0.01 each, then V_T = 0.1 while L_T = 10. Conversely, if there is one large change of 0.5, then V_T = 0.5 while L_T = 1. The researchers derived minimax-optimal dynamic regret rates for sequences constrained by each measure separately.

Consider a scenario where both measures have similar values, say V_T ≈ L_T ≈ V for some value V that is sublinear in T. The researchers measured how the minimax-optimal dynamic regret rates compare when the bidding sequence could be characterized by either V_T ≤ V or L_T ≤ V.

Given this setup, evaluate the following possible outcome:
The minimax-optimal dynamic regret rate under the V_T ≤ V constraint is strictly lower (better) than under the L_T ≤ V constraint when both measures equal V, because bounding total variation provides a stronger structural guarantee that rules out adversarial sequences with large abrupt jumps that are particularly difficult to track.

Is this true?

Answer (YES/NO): NO